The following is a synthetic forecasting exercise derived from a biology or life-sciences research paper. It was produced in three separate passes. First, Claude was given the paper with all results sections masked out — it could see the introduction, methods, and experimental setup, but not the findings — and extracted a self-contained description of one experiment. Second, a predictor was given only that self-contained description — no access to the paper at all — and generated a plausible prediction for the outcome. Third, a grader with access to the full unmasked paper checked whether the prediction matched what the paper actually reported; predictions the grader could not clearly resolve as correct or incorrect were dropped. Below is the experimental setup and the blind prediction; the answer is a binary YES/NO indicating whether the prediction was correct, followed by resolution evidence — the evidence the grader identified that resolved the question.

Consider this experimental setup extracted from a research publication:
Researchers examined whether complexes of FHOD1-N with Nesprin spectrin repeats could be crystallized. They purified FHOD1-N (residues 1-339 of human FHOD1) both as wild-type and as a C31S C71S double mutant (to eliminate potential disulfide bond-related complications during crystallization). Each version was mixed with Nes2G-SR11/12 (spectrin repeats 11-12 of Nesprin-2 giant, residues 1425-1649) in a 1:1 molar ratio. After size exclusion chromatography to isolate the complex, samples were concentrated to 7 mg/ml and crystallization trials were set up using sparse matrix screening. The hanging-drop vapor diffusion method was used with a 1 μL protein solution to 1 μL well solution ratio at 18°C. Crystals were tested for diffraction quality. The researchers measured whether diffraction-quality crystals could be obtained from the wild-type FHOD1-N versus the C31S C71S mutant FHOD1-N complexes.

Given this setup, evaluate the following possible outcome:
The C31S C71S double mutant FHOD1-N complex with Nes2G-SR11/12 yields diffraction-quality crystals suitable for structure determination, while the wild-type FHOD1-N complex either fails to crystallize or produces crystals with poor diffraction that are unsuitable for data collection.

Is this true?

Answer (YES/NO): NO